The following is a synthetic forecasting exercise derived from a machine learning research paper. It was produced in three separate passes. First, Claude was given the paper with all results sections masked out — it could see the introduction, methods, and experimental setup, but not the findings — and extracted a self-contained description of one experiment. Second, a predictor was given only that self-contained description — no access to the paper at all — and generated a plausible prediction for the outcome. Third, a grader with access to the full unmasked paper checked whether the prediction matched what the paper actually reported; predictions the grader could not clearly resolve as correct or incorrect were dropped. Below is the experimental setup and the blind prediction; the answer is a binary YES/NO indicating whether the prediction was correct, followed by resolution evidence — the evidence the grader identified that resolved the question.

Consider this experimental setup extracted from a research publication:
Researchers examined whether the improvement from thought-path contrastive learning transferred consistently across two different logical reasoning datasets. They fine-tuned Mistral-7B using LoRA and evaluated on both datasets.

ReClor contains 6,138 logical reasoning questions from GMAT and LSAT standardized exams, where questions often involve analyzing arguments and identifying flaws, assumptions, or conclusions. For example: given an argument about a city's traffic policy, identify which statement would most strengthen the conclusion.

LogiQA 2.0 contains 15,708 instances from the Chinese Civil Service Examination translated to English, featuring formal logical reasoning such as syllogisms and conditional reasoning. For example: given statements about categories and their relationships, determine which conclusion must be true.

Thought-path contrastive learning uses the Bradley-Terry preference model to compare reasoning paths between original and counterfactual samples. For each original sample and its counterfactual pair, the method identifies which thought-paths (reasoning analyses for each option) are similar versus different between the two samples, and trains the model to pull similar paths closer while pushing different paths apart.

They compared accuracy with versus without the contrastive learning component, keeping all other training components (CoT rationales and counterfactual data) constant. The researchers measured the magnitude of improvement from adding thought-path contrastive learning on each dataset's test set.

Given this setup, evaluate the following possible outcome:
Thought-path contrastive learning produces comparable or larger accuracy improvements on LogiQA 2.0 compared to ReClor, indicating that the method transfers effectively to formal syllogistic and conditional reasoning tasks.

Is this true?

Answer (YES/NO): YES